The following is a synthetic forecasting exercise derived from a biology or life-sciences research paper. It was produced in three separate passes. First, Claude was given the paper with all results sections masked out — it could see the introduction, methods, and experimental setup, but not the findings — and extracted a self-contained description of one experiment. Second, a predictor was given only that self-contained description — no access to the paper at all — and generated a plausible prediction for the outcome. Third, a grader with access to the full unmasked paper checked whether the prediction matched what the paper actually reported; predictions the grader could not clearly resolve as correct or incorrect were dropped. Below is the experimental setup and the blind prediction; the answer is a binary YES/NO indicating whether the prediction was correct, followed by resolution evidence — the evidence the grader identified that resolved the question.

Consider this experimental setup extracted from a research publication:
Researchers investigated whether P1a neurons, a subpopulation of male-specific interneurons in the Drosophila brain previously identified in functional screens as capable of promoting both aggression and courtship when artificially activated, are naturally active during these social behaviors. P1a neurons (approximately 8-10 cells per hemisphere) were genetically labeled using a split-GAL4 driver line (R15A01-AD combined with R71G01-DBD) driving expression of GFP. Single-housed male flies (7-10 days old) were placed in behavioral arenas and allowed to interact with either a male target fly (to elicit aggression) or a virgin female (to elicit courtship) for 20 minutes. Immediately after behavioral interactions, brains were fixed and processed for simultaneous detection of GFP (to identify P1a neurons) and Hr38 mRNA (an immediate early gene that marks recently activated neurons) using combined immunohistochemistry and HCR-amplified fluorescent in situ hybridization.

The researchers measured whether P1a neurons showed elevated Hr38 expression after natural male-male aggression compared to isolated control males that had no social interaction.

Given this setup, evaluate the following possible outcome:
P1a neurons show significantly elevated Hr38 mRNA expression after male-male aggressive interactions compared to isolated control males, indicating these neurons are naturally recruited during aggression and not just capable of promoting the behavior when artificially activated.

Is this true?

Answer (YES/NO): YES